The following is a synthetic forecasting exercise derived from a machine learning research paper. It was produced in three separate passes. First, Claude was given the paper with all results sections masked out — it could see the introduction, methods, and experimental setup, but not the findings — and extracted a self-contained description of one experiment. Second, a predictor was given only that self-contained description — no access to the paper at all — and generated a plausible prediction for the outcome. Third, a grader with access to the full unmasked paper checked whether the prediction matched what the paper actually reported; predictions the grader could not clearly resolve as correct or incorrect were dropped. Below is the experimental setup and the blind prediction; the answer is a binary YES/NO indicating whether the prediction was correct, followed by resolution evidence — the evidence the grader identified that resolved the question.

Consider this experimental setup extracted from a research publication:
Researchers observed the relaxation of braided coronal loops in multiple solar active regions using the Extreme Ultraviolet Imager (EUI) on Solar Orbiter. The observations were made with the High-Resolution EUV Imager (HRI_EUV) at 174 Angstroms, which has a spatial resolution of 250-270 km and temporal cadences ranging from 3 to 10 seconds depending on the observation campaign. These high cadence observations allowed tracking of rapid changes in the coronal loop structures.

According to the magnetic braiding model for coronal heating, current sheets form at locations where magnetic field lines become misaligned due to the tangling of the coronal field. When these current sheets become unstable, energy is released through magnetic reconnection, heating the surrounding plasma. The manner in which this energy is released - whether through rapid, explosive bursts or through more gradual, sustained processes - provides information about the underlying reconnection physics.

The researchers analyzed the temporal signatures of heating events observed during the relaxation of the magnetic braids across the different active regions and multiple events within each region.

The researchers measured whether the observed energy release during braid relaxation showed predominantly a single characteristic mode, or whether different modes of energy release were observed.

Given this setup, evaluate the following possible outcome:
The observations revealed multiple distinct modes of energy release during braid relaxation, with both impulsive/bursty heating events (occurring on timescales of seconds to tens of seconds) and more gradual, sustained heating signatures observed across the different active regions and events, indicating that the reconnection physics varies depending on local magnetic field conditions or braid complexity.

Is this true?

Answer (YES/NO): YES